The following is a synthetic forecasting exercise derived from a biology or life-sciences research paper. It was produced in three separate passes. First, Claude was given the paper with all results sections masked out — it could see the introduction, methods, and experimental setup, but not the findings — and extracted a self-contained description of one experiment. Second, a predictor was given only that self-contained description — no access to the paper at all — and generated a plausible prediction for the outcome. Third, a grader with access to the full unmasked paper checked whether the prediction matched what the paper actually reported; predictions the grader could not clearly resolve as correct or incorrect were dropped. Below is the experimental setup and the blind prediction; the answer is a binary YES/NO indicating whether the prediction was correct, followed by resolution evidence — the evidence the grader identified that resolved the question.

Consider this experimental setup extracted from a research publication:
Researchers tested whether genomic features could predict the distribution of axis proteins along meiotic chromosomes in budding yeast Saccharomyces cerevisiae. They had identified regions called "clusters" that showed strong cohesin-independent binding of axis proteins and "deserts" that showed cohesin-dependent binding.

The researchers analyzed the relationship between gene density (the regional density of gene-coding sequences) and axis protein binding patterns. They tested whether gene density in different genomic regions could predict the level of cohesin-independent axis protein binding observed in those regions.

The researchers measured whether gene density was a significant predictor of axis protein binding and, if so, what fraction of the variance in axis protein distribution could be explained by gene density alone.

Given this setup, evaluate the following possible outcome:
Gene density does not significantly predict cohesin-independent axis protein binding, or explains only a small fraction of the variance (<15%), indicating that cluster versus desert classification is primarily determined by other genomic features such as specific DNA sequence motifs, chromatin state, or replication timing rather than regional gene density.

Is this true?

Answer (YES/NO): NO